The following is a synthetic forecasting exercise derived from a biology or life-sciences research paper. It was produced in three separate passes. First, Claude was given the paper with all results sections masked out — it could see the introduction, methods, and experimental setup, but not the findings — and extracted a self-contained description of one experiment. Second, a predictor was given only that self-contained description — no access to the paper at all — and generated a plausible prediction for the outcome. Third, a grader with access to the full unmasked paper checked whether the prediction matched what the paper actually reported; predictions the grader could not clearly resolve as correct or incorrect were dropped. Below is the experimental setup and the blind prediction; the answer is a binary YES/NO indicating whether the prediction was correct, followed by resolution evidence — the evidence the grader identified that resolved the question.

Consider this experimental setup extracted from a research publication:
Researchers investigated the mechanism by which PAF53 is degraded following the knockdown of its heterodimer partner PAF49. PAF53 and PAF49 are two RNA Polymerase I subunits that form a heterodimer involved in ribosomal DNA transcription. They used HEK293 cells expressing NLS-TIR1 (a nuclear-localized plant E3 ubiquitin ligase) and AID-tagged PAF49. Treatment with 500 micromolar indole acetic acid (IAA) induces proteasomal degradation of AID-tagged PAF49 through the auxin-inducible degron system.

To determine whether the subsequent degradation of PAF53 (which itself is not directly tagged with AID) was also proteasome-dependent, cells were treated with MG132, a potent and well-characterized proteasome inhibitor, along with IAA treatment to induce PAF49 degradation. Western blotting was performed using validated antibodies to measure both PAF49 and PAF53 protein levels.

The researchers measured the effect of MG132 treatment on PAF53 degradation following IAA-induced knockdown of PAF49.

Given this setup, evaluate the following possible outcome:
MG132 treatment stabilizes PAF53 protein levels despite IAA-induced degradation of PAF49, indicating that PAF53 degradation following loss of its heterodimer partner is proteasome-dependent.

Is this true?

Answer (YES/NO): NO